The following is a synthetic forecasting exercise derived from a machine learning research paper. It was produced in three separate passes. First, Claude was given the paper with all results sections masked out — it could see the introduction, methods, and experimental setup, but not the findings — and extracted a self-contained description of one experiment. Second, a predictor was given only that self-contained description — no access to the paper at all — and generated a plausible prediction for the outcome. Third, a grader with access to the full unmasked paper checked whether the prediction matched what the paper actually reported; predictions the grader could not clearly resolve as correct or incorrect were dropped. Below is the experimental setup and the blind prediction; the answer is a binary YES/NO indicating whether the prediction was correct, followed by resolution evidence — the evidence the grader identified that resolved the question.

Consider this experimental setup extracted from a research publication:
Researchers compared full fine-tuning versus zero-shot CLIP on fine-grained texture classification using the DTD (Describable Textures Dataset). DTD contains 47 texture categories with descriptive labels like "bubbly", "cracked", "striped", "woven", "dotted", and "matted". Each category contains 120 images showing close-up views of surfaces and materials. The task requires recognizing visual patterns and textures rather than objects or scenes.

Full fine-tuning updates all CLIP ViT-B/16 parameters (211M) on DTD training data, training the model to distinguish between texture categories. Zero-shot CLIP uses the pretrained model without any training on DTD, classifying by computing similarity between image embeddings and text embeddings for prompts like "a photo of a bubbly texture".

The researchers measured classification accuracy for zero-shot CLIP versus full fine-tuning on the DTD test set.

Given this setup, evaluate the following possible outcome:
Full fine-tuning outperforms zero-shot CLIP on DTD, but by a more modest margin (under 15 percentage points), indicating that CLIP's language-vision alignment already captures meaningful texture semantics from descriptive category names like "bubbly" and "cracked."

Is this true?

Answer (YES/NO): NO